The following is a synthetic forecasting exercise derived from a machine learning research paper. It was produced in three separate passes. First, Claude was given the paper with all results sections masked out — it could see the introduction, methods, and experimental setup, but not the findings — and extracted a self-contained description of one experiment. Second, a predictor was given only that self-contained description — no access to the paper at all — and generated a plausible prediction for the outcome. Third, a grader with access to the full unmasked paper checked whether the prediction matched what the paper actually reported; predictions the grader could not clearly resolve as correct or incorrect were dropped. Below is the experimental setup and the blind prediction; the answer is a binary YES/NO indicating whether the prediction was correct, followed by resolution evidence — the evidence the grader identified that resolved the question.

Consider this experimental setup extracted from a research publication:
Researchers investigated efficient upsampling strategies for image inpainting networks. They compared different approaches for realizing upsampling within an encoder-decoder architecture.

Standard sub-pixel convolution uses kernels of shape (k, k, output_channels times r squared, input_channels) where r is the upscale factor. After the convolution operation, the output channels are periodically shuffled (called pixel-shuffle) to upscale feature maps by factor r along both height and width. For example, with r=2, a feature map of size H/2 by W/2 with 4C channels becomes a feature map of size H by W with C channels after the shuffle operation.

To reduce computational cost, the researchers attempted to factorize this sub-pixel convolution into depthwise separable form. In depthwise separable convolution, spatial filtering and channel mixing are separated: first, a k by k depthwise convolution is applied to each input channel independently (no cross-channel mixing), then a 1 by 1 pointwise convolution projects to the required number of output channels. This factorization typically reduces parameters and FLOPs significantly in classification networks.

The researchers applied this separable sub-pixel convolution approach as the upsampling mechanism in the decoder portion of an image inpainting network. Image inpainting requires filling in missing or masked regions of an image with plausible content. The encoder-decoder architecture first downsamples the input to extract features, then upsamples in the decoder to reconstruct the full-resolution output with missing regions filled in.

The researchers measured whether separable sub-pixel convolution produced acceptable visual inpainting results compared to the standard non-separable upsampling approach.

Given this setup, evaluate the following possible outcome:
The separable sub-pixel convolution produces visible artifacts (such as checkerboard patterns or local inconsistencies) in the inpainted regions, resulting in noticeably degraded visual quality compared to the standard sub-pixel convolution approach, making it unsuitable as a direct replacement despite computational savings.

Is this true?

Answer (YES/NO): YES